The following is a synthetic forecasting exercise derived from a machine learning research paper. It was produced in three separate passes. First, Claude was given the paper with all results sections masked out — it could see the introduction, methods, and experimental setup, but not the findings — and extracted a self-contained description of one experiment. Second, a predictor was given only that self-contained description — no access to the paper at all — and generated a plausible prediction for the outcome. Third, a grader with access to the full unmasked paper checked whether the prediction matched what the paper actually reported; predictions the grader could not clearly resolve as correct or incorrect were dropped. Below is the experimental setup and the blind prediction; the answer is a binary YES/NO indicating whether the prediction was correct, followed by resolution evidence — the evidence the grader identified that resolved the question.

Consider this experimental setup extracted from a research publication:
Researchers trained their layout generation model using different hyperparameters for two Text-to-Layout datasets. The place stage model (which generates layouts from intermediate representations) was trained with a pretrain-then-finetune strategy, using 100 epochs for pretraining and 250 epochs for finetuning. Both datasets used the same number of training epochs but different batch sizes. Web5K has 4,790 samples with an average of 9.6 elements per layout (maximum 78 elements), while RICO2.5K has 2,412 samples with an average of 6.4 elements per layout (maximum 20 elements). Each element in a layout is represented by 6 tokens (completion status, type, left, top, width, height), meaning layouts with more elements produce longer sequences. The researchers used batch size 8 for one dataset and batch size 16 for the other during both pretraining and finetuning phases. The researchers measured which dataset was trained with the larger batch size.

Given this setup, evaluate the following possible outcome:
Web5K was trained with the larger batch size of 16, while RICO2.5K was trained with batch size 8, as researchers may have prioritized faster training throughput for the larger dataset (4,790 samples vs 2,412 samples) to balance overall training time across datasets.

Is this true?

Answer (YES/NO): NO